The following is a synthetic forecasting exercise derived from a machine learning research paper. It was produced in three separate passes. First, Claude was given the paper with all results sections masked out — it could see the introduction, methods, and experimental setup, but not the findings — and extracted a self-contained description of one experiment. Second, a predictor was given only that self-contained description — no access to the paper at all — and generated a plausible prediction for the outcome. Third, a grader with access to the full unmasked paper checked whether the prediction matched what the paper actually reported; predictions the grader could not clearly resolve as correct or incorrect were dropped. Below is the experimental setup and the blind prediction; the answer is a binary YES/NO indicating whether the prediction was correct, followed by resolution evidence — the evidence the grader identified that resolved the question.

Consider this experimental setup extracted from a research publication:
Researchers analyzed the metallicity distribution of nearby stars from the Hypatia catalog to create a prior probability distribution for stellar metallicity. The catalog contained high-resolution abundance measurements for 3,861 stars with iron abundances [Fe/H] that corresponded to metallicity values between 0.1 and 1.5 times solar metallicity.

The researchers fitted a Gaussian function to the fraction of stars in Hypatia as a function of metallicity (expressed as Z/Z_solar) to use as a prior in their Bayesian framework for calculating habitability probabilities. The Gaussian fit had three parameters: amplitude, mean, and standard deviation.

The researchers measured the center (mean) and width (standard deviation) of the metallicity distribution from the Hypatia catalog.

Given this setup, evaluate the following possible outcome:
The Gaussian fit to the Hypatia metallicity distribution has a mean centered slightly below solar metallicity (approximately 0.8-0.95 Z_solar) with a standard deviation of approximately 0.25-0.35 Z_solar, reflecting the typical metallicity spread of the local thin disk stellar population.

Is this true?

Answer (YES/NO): NO